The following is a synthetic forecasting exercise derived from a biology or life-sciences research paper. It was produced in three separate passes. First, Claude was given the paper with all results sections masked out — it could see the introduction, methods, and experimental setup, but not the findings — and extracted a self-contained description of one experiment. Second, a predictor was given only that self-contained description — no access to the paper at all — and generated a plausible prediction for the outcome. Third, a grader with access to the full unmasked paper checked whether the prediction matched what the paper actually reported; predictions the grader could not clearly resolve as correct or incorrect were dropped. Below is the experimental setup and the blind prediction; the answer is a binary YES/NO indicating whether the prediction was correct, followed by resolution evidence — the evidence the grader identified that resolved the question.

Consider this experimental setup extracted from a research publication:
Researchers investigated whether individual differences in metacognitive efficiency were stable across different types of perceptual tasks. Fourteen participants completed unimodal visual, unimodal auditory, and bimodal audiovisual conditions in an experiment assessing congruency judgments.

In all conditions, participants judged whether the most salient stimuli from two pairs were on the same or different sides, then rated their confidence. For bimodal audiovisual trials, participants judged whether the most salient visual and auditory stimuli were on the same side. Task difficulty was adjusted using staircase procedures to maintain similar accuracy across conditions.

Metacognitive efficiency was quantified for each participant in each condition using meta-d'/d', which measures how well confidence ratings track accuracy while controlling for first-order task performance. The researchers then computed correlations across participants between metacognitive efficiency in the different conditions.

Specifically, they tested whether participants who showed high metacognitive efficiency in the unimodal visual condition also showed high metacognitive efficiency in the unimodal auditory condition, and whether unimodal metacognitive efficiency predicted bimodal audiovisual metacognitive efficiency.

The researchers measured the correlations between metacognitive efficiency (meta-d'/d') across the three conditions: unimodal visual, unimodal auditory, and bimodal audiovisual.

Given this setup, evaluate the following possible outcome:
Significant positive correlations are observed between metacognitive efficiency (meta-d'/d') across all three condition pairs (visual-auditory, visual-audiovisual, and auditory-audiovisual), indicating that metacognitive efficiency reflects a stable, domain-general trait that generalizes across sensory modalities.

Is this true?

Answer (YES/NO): NO